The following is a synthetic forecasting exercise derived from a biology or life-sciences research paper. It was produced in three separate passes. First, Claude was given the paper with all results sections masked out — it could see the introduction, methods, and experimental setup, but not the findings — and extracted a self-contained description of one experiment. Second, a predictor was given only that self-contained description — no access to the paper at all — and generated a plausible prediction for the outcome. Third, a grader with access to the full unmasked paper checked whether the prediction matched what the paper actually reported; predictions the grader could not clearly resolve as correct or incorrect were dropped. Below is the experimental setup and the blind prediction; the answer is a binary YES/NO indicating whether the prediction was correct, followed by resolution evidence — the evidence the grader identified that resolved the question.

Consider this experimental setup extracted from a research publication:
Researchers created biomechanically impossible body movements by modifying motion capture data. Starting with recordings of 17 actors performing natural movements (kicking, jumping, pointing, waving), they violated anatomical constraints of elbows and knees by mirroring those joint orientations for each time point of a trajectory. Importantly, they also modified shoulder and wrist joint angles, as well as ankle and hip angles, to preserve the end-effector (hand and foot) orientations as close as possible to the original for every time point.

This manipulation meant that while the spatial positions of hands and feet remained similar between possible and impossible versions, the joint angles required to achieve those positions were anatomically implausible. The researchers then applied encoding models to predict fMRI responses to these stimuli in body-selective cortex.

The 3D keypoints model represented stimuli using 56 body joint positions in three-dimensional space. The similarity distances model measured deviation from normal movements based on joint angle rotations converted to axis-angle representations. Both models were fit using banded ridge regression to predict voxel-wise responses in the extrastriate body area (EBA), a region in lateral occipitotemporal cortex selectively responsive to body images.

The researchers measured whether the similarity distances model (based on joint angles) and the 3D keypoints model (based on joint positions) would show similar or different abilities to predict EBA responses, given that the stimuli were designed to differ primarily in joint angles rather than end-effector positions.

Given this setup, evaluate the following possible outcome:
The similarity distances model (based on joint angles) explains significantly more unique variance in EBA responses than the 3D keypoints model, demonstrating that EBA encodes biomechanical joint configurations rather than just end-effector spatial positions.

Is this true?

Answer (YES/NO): NO